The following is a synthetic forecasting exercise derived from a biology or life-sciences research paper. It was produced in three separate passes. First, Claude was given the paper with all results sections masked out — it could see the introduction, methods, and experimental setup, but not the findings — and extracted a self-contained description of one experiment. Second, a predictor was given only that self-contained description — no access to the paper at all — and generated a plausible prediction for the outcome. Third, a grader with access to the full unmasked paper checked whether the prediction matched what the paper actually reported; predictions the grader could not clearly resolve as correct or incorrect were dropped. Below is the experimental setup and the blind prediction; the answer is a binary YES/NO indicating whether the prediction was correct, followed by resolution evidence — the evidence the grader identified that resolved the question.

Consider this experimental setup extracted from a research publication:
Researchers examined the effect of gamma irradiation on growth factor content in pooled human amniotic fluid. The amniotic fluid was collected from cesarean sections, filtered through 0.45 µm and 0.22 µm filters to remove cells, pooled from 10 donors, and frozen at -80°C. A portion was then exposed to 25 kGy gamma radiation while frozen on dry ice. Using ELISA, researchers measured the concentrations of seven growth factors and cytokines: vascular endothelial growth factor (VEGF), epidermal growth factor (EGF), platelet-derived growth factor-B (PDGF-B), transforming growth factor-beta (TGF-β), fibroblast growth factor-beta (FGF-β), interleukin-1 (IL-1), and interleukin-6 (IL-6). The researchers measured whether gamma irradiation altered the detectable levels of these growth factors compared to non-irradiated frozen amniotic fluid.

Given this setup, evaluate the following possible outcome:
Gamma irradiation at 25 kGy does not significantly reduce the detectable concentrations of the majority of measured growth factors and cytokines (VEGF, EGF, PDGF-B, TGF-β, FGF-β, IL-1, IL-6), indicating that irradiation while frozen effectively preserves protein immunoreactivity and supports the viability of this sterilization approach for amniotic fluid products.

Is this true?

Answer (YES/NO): YES